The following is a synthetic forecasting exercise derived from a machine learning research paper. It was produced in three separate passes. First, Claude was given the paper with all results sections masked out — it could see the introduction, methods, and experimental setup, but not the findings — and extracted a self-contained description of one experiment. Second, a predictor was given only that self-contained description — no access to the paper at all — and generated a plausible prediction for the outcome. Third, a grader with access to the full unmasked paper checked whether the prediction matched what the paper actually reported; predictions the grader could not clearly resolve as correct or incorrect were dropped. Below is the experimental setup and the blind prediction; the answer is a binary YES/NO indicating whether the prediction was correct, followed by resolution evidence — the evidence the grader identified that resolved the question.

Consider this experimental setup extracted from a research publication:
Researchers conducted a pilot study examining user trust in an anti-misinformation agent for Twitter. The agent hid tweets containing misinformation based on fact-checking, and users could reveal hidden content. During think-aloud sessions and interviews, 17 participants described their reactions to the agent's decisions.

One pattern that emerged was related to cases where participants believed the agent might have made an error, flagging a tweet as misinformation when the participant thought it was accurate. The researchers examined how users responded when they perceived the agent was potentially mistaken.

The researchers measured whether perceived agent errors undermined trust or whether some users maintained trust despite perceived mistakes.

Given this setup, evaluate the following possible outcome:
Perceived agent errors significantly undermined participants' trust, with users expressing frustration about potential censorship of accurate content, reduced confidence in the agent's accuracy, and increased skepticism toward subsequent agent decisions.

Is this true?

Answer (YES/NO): NO